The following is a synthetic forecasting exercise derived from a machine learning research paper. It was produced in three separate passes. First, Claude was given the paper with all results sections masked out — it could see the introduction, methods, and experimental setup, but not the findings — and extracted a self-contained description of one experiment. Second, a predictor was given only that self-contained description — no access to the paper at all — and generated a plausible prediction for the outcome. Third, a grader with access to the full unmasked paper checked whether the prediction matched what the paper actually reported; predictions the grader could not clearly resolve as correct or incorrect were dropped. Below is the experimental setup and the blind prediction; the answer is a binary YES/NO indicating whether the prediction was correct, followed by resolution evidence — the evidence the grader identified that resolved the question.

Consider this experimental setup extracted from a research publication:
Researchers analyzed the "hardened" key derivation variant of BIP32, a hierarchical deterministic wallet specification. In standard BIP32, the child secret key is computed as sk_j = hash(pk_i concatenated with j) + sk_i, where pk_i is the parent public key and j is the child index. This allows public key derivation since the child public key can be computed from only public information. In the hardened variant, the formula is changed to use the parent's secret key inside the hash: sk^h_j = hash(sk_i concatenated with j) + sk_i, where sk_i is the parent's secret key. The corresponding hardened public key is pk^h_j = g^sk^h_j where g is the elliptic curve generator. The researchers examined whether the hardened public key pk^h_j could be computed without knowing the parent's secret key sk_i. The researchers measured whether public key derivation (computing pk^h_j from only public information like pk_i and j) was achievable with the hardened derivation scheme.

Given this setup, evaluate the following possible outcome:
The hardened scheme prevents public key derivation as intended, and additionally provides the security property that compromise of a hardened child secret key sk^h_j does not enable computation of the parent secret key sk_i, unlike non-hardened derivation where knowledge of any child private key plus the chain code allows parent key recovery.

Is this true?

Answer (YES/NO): NO